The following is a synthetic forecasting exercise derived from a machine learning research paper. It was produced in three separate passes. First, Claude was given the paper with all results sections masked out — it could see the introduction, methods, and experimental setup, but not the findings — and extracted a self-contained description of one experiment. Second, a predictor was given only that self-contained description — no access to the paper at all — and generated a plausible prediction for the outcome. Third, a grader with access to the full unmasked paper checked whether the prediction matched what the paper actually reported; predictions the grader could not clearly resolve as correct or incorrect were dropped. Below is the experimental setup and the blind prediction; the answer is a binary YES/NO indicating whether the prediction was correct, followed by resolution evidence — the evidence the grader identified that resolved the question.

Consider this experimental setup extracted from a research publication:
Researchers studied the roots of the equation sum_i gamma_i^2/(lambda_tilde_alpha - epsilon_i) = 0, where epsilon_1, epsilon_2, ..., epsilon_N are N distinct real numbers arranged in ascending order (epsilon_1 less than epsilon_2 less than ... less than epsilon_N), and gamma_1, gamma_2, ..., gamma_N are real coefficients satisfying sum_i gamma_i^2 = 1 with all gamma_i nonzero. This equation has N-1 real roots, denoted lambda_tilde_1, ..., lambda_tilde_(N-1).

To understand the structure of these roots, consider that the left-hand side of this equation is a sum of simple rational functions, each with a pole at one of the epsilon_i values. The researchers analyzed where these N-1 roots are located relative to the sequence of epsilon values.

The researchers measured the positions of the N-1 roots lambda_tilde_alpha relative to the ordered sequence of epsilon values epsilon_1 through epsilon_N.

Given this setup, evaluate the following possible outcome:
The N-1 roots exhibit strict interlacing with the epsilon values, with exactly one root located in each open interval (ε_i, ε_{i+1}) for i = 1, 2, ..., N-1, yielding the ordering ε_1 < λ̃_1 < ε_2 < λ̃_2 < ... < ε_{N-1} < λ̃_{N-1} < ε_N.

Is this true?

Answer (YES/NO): YES